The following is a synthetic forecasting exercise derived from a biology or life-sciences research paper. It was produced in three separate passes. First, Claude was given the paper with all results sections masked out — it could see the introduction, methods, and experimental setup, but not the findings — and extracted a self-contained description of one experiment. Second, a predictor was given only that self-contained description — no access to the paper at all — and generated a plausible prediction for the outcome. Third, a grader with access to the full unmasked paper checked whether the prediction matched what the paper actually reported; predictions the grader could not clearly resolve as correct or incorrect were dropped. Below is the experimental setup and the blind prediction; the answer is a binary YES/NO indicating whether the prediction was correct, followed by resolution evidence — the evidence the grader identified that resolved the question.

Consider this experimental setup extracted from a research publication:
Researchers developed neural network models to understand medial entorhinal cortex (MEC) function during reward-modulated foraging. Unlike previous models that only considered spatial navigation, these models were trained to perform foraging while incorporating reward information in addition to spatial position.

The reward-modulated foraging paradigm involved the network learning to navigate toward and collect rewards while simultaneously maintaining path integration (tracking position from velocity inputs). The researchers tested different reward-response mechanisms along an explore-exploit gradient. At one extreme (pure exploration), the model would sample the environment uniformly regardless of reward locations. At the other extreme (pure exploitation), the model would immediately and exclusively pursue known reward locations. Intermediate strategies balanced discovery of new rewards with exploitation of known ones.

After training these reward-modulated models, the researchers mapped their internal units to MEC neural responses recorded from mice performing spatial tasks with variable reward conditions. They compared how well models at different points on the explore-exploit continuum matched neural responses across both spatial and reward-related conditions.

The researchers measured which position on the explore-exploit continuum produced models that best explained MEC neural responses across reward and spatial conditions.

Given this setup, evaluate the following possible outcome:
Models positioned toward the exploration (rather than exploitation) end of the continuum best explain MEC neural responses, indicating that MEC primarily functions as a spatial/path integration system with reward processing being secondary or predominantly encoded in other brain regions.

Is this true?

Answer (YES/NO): NO